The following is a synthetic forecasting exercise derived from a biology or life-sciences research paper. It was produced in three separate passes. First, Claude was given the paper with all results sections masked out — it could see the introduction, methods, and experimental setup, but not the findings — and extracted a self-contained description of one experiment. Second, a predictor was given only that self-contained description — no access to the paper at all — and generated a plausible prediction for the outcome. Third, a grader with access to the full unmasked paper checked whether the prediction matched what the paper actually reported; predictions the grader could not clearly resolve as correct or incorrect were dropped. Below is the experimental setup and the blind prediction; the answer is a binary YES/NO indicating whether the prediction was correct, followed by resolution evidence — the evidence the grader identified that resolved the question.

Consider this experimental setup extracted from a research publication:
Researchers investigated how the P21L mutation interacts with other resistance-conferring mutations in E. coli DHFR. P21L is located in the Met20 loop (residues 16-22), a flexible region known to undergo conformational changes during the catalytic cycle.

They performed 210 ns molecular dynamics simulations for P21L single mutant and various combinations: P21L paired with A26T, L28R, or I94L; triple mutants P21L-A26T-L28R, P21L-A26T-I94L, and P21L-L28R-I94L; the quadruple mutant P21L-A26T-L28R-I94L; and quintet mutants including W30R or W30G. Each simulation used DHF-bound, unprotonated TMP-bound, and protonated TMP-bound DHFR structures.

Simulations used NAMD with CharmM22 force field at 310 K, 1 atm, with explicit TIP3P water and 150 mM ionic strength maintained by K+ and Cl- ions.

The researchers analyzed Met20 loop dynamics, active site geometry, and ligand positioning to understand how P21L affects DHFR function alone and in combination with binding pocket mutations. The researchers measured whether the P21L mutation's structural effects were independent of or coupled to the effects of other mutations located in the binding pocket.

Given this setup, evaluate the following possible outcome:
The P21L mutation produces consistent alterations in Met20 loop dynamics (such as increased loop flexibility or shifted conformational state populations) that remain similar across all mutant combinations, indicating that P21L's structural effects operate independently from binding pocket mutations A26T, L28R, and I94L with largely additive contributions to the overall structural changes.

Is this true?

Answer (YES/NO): NO